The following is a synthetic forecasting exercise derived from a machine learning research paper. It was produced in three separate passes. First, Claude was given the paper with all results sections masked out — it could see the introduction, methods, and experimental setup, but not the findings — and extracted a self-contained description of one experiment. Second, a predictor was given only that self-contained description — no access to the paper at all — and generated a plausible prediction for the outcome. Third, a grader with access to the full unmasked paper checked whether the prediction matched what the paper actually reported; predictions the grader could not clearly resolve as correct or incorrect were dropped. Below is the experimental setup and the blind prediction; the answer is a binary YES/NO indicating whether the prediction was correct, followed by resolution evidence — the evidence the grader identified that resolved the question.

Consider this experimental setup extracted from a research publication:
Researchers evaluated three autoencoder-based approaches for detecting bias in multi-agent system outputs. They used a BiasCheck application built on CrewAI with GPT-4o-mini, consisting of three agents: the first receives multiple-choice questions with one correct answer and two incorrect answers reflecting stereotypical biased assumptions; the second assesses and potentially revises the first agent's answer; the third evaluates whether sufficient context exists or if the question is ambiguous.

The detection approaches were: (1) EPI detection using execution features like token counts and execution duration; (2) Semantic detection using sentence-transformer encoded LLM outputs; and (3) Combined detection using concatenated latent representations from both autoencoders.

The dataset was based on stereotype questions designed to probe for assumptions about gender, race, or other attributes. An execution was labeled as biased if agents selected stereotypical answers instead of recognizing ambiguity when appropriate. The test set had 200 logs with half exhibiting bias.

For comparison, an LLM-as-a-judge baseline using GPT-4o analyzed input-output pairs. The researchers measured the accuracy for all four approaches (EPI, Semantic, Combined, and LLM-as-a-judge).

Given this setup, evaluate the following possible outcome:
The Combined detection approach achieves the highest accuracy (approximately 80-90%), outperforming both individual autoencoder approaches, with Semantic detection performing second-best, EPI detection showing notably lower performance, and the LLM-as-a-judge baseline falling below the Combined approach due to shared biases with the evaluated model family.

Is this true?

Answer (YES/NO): NO